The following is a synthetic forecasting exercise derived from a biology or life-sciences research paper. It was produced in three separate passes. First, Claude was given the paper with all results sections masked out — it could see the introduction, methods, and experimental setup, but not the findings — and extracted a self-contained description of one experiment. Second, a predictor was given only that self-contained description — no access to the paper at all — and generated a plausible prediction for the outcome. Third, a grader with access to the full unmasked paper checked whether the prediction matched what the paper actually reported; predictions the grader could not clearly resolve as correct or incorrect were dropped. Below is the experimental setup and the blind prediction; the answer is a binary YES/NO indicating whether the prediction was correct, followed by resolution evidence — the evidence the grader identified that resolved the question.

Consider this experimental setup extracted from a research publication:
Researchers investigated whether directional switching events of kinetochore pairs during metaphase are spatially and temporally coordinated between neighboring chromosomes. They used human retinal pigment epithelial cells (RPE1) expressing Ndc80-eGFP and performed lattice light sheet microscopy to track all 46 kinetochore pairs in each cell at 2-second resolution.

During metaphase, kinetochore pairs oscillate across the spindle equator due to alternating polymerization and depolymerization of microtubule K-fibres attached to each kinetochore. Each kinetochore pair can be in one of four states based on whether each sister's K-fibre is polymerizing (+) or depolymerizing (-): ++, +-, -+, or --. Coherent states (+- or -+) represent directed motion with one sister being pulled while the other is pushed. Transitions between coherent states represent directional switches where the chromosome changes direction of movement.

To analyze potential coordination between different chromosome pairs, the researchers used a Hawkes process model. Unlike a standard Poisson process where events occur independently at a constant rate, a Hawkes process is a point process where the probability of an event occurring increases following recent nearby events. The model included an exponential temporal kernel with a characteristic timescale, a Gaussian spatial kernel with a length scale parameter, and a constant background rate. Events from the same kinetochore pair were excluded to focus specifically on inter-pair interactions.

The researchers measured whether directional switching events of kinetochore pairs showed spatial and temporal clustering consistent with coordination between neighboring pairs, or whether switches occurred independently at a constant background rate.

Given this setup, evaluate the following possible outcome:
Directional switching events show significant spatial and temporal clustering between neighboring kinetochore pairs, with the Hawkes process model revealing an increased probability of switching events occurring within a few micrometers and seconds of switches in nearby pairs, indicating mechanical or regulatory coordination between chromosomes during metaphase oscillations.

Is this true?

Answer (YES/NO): YES